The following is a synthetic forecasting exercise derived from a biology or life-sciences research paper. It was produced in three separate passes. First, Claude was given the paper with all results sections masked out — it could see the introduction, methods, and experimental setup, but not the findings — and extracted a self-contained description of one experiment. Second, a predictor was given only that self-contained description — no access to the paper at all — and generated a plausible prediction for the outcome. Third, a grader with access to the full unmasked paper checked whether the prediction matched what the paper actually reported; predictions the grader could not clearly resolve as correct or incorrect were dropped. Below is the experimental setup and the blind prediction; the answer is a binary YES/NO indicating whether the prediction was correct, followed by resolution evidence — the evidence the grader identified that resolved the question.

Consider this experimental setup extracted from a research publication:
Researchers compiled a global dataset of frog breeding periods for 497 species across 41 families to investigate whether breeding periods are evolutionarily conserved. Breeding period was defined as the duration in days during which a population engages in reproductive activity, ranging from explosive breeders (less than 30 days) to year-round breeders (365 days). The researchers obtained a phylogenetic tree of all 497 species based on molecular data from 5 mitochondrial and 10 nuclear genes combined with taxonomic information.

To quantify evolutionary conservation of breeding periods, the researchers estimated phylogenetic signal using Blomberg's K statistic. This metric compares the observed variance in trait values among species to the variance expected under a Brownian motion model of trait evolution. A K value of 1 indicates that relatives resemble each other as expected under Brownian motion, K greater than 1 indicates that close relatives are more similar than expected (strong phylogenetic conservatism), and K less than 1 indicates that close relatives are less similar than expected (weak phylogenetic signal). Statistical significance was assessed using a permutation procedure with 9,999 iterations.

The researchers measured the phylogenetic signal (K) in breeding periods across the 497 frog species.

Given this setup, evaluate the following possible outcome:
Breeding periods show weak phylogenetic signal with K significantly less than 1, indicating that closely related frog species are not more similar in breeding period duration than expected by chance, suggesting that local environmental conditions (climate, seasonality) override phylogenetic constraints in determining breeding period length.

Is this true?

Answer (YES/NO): NO